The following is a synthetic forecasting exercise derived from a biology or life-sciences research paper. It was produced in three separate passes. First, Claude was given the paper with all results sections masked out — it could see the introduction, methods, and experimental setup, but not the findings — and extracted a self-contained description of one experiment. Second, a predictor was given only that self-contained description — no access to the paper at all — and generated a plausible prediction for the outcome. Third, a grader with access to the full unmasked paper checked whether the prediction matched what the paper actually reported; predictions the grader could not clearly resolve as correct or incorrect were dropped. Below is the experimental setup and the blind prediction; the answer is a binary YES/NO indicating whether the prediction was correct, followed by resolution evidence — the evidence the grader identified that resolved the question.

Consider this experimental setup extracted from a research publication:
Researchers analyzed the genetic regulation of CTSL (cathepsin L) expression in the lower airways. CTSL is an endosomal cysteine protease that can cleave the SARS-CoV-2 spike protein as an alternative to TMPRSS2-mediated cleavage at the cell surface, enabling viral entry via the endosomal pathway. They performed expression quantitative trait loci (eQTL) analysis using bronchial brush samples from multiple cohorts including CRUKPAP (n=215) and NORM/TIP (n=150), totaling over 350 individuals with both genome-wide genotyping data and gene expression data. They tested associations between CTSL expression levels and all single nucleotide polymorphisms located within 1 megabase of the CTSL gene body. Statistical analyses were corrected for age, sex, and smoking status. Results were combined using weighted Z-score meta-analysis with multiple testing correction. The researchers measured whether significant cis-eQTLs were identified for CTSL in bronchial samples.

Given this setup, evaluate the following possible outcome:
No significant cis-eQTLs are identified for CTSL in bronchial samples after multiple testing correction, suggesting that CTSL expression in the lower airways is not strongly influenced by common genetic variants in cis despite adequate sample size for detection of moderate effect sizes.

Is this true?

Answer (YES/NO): YES